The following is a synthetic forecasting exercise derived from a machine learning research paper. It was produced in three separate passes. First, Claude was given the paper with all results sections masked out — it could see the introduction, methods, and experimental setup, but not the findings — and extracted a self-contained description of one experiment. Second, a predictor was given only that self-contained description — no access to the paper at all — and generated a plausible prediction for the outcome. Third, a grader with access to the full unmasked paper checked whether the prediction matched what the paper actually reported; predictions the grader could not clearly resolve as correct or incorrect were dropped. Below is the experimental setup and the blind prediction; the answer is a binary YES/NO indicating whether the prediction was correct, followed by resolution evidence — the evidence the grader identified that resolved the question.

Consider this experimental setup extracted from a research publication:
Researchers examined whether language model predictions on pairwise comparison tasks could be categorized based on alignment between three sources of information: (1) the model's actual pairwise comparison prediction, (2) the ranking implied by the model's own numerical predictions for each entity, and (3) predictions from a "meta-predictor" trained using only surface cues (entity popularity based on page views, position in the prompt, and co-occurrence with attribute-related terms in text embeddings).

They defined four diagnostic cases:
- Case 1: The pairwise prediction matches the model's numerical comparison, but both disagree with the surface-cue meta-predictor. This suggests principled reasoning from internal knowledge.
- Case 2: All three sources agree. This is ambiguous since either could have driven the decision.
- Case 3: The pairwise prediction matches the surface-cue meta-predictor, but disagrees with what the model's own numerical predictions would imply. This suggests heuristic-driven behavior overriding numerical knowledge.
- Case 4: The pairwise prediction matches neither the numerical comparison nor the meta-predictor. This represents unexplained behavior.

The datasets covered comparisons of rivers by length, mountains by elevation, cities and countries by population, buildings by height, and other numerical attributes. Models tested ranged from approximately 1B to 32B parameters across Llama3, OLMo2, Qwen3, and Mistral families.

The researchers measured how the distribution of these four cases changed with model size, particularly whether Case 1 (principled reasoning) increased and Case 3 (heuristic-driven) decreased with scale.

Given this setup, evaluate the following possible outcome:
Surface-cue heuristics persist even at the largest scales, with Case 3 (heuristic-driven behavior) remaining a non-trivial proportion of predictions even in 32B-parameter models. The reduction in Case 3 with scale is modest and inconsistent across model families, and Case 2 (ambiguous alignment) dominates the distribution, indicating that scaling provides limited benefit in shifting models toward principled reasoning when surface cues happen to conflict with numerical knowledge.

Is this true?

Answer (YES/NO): NO